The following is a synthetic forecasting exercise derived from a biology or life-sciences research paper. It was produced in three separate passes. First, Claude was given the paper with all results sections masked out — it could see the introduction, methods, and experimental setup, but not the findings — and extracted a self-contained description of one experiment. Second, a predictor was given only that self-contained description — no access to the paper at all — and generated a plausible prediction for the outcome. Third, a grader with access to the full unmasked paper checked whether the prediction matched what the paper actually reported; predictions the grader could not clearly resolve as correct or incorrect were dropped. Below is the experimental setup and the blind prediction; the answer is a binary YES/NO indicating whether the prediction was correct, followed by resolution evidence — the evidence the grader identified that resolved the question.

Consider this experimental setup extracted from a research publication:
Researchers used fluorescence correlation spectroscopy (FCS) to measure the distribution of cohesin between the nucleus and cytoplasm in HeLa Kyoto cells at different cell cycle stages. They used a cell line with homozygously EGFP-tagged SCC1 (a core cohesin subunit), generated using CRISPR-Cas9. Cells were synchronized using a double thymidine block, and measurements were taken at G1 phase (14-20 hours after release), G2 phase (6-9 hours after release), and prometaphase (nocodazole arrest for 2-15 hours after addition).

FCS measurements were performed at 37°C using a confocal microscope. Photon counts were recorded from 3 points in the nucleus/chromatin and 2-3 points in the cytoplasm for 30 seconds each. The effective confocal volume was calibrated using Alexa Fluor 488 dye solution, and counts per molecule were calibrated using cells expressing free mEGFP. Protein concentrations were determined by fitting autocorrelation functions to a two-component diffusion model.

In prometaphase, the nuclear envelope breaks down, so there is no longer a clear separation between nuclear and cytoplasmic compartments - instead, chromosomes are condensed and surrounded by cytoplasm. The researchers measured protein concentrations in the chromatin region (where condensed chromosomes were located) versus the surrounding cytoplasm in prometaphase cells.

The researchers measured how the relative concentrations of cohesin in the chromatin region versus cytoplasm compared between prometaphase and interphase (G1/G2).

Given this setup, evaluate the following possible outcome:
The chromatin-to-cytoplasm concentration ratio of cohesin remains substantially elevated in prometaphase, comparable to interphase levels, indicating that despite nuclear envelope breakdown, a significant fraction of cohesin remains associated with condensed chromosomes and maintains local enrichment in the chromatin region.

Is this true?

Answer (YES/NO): NO